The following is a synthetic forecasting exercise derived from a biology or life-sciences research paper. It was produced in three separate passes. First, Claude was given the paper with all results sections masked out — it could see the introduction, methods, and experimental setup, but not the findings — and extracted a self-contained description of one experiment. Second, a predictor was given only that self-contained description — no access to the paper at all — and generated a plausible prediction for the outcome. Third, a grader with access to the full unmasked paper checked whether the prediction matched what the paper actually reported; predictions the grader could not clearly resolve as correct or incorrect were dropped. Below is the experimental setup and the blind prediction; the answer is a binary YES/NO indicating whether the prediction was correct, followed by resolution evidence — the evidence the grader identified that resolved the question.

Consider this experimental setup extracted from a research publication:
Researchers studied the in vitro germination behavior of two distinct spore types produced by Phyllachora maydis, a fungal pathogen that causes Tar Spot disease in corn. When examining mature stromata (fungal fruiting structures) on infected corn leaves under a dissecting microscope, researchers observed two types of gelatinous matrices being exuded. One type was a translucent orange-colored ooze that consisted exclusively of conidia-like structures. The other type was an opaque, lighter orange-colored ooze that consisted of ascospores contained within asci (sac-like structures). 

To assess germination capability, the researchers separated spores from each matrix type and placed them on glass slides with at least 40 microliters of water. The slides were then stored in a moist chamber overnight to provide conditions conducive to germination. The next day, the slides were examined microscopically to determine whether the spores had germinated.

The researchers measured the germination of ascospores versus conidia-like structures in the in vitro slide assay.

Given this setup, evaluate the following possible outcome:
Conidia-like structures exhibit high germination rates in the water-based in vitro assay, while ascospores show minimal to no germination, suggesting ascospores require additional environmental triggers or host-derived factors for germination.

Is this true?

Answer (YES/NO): NO